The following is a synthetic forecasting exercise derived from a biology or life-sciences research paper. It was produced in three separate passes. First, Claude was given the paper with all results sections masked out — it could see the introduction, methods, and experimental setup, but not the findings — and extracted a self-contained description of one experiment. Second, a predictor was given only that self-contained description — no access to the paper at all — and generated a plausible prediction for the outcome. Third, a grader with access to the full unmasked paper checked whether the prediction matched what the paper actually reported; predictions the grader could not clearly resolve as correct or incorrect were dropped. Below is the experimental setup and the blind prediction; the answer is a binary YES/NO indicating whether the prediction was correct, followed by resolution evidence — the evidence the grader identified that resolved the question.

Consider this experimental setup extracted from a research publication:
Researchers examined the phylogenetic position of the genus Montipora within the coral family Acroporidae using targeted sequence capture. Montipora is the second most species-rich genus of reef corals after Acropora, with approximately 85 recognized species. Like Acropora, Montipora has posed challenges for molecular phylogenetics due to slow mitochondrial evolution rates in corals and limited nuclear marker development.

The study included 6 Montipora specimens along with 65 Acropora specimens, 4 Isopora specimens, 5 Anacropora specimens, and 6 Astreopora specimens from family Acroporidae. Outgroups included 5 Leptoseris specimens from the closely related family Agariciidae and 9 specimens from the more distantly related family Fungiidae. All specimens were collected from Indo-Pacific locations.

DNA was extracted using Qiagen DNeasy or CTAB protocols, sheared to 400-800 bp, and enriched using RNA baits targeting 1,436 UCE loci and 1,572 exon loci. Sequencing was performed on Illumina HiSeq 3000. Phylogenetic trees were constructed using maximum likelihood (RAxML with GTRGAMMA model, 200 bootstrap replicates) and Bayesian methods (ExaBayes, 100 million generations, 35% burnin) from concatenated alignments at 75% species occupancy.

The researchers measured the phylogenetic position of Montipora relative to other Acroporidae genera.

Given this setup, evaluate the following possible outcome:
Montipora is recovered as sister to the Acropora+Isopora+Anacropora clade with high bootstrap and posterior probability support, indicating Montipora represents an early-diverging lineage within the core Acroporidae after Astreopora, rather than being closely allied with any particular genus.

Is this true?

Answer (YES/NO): NO